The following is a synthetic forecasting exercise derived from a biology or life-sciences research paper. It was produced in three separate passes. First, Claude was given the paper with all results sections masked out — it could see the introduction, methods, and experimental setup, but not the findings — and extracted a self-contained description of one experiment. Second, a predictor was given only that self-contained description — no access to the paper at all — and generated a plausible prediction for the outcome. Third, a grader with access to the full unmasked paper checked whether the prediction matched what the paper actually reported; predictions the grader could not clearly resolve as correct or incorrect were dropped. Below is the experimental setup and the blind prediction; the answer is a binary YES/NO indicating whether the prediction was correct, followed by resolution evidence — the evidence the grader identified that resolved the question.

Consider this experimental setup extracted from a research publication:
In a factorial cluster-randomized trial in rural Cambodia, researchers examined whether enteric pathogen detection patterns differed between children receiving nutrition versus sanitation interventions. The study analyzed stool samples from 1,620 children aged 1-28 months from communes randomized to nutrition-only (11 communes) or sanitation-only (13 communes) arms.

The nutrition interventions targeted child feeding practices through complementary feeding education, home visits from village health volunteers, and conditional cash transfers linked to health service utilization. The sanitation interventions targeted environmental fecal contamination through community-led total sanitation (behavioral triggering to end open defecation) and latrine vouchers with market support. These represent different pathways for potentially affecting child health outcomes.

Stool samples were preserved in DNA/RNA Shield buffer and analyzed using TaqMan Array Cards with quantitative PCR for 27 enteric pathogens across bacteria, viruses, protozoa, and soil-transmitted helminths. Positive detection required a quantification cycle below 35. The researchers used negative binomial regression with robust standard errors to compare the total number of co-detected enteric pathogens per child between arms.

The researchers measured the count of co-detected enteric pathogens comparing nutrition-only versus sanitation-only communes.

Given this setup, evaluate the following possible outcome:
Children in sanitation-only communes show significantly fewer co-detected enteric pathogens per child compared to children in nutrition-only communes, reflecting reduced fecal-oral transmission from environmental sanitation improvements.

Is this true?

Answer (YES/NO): NO